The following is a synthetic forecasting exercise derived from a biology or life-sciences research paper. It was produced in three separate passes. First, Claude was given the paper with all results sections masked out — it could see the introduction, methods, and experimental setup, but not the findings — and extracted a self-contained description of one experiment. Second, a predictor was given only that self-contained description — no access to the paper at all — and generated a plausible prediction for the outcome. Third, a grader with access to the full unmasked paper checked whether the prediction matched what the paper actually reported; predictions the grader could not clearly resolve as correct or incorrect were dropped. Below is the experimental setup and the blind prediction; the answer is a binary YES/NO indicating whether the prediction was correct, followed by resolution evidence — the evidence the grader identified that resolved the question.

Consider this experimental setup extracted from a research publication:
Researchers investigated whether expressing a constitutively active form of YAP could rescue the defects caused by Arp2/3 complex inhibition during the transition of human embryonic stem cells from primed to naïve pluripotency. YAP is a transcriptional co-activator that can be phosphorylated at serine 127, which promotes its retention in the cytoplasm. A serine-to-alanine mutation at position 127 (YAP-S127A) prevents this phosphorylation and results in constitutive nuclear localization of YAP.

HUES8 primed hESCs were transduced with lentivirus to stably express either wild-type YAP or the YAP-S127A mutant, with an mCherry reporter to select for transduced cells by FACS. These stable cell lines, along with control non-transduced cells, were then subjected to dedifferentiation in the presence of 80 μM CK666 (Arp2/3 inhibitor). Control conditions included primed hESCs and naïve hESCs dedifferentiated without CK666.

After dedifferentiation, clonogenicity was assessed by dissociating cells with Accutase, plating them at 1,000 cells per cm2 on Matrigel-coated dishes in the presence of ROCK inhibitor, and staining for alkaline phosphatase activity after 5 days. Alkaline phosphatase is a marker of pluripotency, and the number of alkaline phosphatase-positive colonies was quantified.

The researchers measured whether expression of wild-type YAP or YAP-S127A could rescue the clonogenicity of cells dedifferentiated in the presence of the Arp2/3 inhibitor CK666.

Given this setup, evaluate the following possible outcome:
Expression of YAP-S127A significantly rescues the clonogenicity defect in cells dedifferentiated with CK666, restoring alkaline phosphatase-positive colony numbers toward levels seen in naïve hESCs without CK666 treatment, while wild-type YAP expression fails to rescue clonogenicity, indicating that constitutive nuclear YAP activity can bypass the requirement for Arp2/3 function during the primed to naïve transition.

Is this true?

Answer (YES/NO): YES